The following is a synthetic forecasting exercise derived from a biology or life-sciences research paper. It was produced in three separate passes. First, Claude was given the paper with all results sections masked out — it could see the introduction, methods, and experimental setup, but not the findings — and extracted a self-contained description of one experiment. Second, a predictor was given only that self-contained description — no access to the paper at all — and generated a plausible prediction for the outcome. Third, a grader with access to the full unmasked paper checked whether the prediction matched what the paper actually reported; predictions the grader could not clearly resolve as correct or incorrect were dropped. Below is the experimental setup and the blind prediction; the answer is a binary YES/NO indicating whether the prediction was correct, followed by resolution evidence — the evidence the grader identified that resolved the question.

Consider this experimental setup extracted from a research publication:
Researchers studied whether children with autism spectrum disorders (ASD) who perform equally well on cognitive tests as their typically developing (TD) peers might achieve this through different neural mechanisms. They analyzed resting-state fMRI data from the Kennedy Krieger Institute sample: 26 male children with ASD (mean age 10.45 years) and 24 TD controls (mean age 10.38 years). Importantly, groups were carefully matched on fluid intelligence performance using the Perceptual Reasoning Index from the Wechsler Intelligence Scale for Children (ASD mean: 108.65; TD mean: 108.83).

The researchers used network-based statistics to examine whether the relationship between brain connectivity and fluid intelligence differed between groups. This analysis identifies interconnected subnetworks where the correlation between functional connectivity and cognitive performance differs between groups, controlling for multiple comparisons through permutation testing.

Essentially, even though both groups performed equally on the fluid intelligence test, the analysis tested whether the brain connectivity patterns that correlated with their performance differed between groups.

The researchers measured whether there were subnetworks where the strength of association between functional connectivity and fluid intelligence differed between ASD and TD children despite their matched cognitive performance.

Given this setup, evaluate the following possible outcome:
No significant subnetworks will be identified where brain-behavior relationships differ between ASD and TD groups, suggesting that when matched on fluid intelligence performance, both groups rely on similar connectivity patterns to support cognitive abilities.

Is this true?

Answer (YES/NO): NO